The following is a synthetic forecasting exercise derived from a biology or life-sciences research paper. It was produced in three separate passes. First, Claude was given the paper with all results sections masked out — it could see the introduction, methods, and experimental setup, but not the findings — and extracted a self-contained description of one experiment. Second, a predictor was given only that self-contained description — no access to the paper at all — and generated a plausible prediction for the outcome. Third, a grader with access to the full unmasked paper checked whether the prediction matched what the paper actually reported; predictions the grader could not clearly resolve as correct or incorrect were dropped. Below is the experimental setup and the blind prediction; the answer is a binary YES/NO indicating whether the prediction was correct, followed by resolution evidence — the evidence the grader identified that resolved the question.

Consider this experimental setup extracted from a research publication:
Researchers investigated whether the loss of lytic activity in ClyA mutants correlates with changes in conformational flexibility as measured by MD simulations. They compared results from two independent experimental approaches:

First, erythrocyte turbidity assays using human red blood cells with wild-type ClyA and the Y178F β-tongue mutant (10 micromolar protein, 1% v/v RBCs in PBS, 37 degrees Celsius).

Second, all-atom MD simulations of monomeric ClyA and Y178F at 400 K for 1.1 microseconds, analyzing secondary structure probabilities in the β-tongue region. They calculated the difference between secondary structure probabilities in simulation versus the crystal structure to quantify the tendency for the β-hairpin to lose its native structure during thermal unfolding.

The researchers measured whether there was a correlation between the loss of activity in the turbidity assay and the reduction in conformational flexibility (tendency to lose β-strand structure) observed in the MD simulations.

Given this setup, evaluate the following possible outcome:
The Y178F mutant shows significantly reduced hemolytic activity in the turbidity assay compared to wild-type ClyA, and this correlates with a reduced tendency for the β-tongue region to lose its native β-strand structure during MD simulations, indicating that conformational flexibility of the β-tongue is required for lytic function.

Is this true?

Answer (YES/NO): YES